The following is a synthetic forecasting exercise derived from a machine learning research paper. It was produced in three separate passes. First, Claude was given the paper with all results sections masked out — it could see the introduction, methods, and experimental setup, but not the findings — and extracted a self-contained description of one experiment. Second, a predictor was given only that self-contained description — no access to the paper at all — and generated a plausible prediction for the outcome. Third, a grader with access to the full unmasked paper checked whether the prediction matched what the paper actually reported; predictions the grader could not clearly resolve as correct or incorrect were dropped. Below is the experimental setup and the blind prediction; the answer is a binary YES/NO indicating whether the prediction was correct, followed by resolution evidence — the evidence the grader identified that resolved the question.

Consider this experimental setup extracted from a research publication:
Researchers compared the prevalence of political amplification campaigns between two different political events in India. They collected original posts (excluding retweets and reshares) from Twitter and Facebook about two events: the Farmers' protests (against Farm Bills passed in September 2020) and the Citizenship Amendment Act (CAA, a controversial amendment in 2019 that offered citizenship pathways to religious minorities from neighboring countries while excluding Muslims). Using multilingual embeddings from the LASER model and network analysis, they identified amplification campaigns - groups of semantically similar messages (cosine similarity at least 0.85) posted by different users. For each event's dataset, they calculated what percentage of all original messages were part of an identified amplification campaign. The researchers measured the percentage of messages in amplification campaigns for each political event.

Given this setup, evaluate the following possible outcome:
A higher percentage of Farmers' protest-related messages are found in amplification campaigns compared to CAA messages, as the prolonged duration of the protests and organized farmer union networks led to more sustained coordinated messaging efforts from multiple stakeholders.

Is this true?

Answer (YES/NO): YES